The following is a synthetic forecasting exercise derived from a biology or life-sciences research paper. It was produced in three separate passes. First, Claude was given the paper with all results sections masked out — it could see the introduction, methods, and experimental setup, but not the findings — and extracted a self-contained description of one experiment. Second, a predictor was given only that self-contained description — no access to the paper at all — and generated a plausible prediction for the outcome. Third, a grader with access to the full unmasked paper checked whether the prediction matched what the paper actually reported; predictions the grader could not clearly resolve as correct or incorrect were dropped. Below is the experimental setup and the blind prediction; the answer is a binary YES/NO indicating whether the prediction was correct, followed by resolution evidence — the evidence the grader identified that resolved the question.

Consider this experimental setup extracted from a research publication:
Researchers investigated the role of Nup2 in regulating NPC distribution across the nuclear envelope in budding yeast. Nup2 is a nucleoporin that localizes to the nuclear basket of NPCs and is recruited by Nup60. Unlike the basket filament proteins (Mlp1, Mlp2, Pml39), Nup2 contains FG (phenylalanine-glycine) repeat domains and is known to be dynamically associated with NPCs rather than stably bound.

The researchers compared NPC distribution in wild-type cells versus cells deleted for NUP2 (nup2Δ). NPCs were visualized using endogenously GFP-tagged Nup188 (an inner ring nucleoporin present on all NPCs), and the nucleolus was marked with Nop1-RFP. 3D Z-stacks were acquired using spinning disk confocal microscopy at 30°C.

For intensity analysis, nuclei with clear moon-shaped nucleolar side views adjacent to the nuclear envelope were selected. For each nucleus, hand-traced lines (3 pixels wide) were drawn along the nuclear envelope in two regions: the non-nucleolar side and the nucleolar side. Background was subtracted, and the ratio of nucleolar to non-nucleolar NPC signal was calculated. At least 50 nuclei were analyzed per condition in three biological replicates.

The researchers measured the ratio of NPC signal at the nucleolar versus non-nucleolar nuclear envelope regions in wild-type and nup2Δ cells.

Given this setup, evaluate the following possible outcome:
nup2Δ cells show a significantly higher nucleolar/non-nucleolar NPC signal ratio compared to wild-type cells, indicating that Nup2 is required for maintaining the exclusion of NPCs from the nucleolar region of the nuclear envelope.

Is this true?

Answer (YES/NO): YES